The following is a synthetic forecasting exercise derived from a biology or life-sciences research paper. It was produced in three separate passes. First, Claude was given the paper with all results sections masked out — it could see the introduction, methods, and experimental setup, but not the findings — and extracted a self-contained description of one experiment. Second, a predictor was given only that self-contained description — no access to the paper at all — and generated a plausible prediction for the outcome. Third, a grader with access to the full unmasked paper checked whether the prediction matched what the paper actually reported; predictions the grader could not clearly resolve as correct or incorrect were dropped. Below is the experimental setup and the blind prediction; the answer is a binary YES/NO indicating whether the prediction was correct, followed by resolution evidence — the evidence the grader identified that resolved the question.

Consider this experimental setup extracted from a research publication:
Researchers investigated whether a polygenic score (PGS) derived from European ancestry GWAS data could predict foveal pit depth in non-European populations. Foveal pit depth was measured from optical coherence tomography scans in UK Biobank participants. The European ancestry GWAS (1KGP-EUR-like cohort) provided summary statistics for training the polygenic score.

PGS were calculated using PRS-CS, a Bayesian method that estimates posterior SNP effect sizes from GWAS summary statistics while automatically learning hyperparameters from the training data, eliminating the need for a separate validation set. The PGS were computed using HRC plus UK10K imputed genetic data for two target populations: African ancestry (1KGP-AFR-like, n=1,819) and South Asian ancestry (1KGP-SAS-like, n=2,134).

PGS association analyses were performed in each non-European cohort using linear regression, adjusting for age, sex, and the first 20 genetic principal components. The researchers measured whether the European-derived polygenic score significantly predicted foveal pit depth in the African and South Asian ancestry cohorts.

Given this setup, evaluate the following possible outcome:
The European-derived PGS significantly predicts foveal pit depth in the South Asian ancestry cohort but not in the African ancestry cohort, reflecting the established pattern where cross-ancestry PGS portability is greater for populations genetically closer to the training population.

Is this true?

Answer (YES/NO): NO